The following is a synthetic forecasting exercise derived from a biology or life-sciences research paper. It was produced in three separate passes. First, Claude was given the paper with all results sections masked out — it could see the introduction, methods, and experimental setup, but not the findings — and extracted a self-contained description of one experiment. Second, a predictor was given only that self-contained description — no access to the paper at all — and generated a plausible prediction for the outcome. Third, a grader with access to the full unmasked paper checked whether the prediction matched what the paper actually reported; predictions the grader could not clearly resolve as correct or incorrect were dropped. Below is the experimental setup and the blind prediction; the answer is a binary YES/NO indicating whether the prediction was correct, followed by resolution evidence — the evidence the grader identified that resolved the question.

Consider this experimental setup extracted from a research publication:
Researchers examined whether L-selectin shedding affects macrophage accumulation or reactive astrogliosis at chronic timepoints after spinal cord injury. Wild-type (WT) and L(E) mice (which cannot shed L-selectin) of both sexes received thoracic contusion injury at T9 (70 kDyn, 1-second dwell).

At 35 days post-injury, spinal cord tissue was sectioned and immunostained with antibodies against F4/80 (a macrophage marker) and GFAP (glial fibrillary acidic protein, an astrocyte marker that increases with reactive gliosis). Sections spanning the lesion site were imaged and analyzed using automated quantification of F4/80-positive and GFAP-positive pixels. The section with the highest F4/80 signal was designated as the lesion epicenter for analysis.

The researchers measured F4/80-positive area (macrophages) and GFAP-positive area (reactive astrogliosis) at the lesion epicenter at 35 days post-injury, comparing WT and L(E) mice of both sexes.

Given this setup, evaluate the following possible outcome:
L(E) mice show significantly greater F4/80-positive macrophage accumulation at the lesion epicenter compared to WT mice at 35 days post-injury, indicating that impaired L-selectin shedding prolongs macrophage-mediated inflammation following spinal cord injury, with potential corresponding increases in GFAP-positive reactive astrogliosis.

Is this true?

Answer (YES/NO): NO